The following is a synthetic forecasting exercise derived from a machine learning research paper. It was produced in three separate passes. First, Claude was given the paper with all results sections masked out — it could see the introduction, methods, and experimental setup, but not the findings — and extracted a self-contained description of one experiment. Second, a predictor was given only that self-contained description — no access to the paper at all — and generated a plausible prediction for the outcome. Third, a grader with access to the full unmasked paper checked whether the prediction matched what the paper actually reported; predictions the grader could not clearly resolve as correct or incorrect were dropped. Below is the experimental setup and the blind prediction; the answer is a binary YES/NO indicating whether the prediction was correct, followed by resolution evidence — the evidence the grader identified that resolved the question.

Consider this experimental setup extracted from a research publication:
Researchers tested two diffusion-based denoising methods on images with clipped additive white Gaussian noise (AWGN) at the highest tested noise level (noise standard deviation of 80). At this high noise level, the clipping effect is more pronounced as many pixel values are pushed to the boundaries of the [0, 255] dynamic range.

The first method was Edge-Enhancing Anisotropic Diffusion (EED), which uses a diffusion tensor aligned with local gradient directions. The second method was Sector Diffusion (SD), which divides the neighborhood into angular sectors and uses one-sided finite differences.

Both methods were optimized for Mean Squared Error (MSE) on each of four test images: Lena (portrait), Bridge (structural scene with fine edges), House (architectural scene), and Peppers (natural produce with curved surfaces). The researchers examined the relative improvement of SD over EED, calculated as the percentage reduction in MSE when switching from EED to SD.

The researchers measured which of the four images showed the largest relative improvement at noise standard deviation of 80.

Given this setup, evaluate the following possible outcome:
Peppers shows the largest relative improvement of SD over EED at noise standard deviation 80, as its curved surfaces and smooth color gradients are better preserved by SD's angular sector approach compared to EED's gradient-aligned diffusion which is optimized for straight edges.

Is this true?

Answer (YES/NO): YES